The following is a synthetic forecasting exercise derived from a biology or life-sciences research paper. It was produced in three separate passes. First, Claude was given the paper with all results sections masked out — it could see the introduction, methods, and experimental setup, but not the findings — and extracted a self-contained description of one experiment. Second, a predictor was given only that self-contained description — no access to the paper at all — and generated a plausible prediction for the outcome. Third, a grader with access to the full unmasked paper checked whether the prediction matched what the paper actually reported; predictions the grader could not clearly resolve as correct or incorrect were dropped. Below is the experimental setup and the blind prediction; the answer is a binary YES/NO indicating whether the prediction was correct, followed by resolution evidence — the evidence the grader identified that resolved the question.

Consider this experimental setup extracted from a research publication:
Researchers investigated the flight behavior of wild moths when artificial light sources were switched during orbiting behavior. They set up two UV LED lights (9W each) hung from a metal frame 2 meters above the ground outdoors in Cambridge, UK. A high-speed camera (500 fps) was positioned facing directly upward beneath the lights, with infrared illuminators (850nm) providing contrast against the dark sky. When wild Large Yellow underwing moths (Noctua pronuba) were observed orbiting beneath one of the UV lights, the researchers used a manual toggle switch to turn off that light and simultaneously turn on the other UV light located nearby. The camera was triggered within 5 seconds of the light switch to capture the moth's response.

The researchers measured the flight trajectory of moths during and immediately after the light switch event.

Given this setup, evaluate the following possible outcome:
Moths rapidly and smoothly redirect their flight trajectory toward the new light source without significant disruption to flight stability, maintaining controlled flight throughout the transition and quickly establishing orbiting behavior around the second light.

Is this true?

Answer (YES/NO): NO